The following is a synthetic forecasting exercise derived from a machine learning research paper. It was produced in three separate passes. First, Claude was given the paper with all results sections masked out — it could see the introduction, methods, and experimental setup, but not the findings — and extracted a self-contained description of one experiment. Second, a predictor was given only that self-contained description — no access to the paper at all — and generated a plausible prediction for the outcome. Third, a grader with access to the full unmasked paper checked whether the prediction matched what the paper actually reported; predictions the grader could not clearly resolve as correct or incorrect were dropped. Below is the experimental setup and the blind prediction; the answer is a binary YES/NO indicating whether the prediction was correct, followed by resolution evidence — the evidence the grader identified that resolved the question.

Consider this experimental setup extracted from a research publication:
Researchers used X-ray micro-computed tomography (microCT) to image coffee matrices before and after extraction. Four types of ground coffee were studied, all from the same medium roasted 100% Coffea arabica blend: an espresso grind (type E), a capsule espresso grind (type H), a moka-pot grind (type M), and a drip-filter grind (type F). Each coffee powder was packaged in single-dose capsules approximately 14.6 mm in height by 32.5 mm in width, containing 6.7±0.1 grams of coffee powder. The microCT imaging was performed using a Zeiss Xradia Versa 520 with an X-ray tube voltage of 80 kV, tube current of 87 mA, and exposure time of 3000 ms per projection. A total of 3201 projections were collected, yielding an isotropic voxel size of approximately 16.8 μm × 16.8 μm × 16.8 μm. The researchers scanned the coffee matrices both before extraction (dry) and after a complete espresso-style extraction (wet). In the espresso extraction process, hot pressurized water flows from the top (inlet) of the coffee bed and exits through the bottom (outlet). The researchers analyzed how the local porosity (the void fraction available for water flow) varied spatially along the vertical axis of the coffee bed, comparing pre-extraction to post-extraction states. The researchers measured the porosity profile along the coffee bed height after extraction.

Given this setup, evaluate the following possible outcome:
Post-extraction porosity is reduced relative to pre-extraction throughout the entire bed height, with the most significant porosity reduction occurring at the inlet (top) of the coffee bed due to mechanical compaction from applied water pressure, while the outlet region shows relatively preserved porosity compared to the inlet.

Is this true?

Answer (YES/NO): YES